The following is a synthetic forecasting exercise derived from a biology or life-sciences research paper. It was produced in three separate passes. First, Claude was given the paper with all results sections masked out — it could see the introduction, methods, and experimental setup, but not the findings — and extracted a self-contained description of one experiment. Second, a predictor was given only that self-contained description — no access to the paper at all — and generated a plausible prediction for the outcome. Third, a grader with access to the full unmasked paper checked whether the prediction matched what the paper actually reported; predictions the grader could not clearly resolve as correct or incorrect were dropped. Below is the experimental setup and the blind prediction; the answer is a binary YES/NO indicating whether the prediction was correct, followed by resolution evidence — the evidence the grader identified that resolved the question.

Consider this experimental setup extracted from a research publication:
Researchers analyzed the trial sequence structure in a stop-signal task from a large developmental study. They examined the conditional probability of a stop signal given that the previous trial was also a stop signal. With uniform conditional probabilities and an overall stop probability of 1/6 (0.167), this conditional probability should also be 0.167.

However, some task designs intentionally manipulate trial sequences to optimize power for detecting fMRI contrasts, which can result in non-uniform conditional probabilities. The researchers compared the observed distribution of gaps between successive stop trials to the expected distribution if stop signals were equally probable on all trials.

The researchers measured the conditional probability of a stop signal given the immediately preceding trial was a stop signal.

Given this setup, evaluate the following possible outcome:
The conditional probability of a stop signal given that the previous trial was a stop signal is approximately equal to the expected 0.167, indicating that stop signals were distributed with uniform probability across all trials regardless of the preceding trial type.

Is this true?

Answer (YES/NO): NO